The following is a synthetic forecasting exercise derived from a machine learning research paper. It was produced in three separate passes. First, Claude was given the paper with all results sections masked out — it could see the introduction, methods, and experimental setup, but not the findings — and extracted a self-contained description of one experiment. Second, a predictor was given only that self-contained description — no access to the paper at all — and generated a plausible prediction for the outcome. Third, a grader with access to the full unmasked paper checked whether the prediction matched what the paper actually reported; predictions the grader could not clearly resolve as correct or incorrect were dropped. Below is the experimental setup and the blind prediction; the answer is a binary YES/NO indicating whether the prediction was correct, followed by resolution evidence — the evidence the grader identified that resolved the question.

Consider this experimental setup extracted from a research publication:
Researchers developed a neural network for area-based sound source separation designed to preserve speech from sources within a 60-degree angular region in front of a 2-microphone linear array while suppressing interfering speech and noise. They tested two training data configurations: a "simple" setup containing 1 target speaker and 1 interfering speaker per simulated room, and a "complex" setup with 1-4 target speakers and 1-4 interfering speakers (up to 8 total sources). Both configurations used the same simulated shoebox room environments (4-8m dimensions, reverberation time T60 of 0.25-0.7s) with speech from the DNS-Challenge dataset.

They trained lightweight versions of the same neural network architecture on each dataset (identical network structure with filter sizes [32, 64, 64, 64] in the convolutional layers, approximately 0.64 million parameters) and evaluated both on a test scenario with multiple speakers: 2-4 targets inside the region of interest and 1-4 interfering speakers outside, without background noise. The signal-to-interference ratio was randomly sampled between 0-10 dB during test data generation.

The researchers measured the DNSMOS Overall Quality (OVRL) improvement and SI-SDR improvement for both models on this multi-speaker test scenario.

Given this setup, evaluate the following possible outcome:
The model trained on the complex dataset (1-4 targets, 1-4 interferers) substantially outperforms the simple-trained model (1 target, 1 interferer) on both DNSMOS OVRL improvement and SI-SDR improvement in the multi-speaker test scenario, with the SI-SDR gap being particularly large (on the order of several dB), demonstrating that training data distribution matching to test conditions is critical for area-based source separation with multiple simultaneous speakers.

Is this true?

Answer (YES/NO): NO